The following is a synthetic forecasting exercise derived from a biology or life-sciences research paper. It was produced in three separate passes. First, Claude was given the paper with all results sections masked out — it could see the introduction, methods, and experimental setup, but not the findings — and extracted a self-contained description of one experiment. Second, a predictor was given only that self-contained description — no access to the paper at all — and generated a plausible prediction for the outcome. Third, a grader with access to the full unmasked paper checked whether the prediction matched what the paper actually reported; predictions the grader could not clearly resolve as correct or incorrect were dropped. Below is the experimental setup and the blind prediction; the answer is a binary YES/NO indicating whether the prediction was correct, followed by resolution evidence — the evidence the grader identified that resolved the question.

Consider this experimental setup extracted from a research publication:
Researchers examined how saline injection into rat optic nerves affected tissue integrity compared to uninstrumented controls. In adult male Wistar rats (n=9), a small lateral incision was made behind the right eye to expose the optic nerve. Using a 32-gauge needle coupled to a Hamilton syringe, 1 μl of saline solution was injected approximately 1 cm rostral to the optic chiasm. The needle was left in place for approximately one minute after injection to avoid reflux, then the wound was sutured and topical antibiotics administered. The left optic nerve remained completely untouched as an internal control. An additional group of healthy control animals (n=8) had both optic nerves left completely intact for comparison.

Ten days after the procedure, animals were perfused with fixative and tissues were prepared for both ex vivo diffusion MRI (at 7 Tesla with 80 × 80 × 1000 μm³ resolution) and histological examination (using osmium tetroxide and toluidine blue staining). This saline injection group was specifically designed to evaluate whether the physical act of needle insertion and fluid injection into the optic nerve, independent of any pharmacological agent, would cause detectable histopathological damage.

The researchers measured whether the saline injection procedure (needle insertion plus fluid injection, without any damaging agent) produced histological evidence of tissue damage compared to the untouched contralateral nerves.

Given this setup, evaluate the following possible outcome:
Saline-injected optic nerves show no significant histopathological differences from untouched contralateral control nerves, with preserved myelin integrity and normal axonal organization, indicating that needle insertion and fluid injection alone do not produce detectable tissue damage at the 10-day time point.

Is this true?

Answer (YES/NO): NO